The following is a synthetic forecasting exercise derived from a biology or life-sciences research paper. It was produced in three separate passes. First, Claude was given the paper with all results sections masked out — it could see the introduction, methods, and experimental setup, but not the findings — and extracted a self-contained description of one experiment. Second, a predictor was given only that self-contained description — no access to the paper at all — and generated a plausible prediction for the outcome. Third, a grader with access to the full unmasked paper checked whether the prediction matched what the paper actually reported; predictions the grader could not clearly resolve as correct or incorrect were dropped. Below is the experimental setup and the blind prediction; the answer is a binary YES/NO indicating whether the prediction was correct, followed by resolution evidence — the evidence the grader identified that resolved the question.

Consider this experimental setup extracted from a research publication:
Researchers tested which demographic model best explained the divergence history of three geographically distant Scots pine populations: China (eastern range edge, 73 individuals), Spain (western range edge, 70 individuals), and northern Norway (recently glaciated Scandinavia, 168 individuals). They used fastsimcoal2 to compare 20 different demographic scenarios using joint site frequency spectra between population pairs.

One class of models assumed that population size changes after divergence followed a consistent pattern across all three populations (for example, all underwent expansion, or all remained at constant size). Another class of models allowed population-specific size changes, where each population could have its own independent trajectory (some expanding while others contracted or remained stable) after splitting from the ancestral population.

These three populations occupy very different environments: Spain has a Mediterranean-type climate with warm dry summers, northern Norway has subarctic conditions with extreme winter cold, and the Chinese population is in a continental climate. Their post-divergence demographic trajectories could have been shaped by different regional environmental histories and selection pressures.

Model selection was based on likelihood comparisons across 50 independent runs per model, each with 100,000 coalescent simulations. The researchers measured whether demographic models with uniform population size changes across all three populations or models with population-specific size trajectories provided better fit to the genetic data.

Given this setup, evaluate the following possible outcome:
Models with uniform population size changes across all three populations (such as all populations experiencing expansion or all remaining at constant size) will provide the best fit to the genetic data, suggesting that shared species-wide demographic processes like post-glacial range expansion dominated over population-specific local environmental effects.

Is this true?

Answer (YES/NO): NO